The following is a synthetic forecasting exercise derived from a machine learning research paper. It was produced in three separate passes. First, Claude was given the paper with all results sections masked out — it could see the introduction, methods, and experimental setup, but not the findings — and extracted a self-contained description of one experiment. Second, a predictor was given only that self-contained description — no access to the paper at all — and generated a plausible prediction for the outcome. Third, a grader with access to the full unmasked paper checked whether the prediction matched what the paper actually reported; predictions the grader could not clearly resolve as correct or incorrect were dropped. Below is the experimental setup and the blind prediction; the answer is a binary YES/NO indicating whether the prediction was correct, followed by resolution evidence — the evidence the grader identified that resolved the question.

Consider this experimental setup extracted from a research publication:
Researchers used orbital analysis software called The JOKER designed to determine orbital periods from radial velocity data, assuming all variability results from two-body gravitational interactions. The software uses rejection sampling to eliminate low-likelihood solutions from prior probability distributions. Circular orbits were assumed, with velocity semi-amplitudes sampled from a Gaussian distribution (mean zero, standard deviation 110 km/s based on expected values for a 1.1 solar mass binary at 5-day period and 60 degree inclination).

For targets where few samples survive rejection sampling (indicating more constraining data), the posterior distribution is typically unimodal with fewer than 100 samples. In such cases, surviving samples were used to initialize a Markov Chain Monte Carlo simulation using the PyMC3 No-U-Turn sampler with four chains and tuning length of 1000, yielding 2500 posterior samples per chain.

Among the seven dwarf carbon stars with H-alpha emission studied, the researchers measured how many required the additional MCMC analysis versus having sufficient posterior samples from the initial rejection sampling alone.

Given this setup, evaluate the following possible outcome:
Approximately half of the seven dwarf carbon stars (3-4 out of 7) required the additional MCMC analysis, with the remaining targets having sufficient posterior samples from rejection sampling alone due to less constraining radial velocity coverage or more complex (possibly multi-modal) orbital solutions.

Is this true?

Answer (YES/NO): NO